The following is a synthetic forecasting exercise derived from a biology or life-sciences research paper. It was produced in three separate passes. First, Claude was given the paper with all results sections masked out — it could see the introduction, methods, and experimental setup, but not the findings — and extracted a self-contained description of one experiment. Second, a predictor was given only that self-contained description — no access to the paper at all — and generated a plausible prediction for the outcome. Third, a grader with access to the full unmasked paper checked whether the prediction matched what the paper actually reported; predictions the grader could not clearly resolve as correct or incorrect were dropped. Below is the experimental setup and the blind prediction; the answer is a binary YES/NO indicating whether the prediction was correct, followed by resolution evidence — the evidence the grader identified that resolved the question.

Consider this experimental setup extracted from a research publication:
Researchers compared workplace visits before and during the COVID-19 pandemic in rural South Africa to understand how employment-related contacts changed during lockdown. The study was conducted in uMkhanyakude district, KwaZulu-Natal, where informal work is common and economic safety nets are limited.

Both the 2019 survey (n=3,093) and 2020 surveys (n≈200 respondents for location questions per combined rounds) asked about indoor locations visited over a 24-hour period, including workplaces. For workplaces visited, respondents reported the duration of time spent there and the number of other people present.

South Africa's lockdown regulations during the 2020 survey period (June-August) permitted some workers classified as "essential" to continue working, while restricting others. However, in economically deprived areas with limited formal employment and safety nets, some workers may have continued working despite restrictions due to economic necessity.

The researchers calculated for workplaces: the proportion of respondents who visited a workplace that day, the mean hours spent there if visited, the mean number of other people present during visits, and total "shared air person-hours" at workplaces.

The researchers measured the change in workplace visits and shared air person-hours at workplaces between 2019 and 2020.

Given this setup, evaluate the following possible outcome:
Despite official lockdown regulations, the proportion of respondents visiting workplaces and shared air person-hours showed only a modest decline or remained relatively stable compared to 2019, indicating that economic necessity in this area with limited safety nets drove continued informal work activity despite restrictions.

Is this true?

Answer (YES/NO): NO